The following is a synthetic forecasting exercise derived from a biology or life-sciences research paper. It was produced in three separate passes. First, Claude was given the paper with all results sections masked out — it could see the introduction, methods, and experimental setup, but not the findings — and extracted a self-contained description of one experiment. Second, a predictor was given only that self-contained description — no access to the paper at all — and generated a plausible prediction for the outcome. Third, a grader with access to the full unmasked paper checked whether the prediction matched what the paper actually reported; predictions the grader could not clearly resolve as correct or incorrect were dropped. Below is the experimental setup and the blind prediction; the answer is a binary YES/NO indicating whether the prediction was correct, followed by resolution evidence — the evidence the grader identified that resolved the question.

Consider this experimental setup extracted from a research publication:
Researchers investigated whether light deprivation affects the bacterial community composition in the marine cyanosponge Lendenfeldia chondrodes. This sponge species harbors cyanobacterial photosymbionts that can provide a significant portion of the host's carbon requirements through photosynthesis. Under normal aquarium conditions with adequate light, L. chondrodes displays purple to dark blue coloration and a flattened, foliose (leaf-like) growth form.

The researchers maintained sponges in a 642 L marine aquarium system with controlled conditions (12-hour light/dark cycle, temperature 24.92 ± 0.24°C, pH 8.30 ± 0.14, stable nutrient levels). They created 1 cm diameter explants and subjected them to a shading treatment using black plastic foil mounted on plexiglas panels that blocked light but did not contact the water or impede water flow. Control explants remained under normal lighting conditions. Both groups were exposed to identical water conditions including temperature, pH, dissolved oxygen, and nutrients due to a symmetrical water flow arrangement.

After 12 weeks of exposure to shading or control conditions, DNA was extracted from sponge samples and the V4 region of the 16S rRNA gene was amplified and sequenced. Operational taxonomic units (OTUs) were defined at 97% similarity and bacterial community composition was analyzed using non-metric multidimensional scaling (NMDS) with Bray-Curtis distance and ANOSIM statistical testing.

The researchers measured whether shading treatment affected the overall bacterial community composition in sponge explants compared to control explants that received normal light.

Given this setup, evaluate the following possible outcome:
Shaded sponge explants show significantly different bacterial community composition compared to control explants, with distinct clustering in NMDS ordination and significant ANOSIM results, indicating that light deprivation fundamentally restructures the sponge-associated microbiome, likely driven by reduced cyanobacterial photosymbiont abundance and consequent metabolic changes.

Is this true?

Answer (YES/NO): YES